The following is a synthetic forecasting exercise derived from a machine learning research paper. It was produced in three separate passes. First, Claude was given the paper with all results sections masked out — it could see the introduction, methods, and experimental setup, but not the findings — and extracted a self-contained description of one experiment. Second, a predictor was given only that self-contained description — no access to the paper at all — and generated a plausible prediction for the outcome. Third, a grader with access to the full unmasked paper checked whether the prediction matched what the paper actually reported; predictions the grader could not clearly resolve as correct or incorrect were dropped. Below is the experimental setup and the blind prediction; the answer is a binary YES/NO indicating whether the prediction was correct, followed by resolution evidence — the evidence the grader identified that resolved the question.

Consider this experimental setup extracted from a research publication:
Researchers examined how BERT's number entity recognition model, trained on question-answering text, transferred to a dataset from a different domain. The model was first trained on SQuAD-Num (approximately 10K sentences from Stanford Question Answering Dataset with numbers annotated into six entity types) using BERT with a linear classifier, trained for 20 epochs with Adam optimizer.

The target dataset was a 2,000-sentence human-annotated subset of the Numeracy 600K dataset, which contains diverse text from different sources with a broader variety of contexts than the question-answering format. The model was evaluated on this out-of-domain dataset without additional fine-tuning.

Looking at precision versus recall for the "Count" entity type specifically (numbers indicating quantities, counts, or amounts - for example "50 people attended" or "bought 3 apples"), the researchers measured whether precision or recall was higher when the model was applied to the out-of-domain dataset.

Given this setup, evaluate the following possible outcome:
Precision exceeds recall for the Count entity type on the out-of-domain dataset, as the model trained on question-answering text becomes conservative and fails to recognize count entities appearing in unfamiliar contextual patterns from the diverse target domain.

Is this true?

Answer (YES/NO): YES